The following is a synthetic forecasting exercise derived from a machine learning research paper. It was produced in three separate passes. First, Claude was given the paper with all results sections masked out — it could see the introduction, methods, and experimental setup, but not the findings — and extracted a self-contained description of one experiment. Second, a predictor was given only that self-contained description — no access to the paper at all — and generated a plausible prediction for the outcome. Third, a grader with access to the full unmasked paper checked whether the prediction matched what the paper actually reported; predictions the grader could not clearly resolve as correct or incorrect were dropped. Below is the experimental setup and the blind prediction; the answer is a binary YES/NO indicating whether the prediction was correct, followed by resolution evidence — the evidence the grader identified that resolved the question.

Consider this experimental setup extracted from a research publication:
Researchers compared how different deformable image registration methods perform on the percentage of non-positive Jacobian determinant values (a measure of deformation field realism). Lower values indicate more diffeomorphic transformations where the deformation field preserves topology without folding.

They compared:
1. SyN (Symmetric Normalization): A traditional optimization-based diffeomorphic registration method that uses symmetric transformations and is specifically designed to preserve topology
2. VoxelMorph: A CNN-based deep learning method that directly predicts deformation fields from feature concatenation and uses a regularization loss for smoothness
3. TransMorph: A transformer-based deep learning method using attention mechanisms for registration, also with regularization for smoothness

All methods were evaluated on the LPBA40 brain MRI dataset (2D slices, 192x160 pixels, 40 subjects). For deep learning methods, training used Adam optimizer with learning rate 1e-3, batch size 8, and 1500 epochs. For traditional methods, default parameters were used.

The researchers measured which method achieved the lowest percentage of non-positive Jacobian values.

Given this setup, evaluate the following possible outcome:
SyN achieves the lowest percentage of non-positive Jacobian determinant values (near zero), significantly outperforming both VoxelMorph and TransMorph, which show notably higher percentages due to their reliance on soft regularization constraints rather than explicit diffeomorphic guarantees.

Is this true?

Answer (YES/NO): YES